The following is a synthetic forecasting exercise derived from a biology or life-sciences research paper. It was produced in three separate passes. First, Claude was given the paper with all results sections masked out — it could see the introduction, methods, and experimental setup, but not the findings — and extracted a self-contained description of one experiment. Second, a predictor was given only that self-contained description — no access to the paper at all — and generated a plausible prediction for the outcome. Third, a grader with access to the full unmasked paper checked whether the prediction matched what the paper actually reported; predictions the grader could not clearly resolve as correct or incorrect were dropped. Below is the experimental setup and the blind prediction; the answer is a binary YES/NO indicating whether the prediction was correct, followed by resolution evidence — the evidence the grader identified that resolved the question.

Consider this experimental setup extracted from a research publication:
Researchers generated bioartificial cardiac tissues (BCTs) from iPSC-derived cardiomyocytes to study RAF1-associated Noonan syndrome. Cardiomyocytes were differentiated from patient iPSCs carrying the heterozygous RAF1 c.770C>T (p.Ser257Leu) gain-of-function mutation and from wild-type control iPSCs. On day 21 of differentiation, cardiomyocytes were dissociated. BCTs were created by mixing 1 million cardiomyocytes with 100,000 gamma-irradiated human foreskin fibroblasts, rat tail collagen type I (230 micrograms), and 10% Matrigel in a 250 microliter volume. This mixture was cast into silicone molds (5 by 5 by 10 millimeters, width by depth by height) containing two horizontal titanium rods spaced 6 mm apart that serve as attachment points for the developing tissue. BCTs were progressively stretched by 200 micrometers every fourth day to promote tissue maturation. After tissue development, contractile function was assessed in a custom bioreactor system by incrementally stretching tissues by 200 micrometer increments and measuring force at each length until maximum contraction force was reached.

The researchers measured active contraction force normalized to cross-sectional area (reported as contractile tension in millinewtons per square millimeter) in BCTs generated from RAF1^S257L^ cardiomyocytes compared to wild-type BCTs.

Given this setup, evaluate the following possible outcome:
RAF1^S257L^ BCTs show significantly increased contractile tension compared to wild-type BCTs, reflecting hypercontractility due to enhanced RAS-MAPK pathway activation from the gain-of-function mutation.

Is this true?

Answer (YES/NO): NO